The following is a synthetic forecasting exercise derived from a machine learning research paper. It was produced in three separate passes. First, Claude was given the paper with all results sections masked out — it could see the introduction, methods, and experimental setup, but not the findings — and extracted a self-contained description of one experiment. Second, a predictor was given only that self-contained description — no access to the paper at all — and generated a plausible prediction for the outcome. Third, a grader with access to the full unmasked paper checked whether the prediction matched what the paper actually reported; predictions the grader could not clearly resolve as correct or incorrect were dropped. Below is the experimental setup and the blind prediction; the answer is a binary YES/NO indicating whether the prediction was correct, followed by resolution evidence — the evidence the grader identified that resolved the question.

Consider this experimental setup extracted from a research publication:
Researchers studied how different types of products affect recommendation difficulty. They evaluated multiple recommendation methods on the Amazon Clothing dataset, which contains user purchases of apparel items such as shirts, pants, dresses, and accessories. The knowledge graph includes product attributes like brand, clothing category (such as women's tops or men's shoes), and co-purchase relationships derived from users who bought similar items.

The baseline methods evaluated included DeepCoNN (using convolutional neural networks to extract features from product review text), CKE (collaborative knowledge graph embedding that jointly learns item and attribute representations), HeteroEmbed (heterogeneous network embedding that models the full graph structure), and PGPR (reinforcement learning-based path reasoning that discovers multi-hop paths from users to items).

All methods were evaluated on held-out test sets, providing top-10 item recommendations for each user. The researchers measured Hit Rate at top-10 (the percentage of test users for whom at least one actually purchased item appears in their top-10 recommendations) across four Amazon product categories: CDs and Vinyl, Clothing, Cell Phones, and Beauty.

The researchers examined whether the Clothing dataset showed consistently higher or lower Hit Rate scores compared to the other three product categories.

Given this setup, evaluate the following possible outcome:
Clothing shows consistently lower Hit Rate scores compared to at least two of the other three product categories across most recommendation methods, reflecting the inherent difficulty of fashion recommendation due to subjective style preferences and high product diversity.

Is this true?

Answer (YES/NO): YES